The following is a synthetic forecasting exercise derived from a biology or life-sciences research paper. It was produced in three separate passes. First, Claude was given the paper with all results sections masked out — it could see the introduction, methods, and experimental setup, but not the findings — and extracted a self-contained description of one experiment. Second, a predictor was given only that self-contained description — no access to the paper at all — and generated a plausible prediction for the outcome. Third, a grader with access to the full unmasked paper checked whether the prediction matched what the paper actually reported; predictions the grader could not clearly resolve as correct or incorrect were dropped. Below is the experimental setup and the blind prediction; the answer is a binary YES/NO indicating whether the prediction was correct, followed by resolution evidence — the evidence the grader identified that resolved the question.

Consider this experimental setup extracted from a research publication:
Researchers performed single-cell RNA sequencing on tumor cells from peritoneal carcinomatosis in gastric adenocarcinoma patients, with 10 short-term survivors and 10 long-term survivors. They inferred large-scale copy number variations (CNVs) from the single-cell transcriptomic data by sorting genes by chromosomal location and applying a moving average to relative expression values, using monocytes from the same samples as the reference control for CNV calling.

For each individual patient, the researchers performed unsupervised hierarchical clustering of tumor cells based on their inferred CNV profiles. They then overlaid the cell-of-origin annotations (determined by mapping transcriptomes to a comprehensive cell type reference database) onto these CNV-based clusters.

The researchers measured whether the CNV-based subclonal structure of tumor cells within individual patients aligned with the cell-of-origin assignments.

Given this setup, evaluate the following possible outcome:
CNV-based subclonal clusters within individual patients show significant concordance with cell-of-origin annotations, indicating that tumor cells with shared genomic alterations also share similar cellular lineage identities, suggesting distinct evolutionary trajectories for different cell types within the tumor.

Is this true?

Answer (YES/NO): YES